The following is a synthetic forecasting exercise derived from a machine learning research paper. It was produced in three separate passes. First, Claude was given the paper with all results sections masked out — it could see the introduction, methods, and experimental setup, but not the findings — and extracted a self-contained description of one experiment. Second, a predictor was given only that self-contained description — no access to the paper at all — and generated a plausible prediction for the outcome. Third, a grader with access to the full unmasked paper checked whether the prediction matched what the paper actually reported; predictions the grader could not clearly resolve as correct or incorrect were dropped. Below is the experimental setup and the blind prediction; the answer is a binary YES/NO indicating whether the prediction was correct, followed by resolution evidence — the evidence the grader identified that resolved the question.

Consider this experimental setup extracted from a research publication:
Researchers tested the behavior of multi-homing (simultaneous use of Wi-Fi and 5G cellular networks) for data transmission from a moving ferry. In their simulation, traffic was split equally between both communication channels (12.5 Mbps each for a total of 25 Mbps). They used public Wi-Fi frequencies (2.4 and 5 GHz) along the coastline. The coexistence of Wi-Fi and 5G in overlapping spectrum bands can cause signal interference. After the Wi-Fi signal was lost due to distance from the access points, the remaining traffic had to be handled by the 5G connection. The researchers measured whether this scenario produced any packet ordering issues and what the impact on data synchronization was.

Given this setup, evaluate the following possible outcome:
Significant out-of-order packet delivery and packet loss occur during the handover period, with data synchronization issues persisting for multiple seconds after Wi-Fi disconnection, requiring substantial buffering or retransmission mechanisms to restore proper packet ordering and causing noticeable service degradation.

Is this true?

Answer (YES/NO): YES